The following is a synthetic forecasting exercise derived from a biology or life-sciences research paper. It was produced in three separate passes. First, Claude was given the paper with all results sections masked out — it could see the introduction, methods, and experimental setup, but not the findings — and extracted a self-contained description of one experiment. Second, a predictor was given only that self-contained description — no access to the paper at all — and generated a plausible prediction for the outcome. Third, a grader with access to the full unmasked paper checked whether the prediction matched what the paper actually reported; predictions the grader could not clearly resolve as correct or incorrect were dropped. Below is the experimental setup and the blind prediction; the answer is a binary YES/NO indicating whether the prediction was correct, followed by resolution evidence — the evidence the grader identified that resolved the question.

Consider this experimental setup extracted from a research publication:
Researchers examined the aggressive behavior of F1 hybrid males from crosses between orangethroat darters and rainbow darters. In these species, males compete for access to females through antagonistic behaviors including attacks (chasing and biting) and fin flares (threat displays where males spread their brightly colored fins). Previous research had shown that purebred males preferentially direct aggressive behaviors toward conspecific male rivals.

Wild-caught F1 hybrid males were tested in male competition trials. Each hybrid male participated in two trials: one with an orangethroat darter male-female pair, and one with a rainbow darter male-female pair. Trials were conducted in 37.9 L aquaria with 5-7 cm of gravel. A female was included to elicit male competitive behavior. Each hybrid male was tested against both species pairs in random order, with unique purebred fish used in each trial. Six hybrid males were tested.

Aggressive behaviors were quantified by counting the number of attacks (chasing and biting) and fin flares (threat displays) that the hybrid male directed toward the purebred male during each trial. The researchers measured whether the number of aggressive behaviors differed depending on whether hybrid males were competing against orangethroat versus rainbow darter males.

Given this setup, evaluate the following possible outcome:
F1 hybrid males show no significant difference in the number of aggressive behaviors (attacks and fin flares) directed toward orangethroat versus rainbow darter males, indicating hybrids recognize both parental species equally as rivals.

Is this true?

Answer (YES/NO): YES